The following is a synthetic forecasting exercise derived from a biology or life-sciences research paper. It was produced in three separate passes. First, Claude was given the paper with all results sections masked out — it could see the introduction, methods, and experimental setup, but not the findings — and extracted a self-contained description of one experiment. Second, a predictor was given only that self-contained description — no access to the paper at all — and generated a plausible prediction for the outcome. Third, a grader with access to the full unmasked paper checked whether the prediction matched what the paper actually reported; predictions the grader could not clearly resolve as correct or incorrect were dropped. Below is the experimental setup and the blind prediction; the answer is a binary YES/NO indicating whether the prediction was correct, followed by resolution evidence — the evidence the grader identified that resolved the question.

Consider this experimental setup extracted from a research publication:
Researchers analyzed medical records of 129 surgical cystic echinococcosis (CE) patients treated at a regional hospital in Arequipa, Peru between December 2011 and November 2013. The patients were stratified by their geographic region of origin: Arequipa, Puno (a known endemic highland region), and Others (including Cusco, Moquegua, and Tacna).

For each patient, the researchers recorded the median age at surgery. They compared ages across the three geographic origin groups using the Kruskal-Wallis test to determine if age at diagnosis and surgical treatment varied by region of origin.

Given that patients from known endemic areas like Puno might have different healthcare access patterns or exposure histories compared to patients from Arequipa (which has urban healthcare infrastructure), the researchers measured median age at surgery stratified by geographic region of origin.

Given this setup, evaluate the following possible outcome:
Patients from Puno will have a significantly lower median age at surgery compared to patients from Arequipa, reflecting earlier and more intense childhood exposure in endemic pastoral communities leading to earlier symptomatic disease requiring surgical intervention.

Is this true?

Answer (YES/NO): NO